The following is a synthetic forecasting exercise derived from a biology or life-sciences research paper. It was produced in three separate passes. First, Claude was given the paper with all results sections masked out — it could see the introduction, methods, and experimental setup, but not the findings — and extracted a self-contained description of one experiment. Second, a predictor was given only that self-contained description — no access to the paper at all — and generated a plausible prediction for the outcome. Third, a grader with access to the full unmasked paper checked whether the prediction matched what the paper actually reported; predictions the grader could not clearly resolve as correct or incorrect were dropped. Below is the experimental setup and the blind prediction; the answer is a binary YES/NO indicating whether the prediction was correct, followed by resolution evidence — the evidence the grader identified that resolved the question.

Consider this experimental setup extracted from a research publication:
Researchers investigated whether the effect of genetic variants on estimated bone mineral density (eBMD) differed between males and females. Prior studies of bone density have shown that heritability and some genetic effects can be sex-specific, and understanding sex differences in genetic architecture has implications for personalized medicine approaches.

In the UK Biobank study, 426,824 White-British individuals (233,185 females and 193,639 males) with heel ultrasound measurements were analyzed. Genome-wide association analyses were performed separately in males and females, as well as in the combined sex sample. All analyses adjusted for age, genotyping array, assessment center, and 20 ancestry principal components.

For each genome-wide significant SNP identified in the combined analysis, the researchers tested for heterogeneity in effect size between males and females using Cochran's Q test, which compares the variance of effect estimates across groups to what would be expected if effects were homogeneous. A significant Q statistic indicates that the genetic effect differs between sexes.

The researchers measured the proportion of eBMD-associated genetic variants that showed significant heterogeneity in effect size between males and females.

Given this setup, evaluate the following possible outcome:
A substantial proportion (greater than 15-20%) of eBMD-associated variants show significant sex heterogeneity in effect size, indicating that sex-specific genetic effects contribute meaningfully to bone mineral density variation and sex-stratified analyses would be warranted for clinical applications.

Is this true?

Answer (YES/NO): NO